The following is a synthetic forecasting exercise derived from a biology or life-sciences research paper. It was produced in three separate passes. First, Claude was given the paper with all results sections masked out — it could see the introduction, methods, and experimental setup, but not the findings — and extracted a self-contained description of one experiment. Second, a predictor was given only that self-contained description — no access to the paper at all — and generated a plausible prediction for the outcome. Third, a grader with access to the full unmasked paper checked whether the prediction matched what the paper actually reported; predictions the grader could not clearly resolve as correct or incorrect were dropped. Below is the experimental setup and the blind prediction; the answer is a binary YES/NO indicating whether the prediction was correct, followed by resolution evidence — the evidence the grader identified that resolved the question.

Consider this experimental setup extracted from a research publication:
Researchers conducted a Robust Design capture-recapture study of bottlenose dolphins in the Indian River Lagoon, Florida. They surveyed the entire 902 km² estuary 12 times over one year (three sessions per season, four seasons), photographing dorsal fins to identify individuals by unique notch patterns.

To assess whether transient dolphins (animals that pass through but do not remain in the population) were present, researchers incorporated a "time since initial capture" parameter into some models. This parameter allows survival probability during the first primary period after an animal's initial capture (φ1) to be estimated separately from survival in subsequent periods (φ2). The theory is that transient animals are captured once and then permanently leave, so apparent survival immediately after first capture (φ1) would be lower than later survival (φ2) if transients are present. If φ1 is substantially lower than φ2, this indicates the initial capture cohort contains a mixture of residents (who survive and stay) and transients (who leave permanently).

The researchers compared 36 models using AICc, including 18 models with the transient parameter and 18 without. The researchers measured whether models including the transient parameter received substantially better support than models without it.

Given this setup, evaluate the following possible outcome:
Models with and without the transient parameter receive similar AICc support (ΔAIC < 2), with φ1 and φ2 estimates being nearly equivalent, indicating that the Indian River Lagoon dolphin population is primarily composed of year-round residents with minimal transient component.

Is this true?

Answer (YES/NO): NO